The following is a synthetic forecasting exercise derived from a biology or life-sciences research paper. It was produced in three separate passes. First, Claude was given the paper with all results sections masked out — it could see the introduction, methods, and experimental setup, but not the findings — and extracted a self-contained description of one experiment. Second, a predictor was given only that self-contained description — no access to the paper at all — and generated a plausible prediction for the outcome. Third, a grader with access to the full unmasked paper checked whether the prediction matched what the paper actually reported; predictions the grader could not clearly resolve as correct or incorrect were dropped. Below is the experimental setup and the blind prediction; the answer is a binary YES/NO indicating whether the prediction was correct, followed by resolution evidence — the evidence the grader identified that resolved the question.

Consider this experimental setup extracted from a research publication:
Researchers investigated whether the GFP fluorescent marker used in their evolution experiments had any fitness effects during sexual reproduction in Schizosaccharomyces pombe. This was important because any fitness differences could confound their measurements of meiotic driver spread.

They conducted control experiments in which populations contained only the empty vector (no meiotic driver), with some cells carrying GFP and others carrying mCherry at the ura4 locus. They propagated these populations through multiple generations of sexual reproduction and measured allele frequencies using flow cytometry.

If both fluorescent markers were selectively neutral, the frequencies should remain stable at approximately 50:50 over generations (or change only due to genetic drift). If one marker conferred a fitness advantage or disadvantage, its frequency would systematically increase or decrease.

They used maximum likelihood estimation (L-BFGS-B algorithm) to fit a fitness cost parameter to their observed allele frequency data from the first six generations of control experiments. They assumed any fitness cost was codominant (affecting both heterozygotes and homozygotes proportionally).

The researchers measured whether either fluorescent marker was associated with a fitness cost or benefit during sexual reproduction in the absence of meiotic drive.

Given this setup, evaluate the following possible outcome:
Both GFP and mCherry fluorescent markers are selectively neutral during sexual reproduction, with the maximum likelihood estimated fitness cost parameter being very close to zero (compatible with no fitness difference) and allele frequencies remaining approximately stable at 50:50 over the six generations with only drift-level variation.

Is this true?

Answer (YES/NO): NO